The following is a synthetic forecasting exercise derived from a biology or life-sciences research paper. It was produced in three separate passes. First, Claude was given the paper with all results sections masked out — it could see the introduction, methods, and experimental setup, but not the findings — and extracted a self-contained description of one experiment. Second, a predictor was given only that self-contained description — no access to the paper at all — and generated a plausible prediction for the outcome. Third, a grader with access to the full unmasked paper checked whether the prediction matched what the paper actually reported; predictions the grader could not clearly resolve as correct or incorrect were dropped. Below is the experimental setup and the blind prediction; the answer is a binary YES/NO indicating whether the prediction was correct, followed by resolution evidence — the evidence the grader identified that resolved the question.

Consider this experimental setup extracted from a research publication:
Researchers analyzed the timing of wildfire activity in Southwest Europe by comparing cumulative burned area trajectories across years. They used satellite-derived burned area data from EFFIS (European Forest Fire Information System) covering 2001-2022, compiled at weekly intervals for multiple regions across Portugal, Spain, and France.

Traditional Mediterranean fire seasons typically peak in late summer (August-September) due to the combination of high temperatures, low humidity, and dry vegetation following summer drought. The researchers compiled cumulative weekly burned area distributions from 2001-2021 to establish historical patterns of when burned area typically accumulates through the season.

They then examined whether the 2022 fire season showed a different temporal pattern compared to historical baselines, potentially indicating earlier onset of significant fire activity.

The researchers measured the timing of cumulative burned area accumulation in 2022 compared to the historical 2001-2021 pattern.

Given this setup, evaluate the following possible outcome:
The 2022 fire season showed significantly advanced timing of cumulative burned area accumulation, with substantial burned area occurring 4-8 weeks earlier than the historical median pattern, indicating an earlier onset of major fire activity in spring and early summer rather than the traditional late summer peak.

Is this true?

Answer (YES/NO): YES